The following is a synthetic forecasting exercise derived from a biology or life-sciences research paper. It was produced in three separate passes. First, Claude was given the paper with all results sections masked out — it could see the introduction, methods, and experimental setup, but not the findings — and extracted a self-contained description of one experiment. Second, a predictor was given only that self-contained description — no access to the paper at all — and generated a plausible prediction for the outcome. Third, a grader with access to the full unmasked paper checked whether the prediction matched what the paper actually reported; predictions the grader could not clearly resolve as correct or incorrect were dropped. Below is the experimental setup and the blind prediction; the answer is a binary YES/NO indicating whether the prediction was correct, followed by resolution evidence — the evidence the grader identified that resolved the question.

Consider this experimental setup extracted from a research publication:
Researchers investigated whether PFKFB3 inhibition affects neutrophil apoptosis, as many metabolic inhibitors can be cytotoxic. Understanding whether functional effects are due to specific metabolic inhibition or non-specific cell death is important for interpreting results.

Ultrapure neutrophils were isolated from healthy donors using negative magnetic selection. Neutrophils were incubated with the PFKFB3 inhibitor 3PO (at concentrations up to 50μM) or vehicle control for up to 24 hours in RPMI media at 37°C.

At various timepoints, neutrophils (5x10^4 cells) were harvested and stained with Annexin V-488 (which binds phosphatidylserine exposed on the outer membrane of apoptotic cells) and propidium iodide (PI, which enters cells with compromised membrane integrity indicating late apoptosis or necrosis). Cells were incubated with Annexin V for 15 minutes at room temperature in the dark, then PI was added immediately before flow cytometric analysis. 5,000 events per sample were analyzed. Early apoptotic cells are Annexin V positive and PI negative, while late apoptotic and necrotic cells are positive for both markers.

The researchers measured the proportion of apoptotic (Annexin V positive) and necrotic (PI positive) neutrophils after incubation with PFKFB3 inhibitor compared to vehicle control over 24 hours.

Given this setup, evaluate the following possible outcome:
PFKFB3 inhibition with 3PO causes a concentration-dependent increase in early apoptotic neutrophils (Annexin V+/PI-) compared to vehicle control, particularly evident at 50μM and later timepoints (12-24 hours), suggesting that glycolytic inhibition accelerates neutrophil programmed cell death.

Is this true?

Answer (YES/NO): NO